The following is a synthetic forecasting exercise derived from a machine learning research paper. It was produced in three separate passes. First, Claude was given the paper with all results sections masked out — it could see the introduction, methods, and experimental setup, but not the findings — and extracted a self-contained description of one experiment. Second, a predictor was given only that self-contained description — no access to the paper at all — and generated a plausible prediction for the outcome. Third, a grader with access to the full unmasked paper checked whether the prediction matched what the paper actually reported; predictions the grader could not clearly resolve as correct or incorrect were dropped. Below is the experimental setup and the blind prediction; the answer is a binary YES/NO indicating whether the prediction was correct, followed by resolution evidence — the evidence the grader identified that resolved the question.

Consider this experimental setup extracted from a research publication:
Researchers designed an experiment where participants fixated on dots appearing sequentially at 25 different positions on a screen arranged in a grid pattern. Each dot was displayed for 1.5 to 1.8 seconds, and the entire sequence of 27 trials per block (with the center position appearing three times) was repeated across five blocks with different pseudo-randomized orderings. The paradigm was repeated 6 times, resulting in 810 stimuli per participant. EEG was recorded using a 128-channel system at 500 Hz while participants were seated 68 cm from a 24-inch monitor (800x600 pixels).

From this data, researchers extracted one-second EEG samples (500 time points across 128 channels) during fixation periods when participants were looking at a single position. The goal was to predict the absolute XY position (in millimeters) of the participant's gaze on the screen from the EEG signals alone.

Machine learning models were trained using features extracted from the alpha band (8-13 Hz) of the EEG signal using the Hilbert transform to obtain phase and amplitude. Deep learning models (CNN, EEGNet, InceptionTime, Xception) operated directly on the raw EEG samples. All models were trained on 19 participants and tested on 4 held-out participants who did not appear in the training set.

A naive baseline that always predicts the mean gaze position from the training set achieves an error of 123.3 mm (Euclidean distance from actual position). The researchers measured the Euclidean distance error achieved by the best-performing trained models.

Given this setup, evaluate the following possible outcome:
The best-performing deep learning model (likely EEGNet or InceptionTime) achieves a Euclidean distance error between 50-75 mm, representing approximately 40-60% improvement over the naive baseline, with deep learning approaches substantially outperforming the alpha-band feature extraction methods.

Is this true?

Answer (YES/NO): NO